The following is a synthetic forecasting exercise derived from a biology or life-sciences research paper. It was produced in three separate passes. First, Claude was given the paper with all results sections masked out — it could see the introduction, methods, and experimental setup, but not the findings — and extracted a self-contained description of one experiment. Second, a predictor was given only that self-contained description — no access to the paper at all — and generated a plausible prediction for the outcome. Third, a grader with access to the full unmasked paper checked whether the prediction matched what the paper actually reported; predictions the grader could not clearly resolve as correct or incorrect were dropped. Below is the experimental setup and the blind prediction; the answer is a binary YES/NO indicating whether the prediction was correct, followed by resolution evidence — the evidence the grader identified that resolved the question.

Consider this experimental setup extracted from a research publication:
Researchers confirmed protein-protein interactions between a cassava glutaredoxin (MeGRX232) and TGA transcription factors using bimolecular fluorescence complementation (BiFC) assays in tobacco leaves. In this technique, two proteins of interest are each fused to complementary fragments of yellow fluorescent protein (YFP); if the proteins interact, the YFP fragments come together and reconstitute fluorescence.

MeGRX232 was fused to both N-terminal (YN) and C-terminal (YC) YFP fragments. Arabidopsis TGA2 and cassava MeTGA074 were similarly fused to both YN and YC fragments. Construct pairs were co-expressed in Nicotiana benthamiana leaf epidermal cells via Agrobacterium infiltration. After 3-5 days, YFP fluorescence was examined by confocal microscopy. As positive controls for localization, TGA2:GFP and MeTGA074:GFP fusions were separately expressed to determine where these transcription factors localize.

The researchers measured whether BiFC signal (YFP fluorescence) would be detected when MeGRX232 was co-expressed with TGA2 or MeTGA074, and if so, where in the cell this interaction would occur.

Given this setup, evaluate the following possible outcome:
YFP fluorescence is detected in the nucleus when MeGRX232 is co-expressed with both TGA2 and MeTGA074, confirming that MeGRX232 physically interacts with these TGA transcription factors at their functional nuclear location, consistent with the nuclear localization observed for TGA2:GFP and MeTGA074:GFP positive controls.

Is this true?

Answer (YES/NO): YES